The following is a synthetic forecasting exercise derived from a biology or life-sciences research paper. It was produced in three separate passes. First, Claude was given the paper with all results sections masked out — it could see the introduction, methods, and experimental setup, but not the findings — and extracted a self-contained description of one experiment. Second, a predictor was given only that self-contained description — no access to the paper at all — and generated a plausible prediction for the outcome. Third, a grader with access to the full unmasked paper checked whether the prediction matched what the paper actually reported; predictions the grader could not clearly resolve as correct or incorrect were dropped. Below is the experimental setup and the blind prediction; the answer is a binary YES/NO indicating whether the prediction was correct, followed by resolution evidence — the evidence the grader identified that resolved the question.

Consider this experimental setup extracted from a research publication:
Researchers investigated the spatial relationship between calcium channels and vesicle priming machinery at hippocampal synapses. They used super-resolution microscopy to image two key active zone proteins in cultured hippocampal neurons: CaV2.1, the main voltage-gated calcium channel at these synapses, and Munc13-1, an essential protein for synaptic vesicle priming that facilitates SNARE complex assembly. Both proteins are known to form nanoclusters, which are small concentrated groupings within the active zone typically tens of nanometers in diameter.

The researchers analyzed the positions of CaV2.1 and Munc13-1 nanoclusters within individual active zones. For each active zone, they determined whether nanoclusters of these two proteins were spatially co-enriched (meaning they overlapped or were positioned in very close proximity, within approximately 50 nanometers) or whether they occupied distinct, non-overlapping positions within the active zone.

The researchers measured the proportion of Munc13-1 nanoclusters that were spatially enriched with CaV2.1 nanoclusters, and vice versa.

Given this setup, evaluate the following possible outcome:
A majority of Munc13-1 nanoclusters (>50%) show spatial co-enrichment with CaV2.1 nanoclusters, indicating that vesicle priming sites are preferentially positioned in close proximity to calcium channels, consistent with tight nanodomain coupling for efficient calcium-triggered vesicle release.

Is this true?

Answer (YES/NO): NO